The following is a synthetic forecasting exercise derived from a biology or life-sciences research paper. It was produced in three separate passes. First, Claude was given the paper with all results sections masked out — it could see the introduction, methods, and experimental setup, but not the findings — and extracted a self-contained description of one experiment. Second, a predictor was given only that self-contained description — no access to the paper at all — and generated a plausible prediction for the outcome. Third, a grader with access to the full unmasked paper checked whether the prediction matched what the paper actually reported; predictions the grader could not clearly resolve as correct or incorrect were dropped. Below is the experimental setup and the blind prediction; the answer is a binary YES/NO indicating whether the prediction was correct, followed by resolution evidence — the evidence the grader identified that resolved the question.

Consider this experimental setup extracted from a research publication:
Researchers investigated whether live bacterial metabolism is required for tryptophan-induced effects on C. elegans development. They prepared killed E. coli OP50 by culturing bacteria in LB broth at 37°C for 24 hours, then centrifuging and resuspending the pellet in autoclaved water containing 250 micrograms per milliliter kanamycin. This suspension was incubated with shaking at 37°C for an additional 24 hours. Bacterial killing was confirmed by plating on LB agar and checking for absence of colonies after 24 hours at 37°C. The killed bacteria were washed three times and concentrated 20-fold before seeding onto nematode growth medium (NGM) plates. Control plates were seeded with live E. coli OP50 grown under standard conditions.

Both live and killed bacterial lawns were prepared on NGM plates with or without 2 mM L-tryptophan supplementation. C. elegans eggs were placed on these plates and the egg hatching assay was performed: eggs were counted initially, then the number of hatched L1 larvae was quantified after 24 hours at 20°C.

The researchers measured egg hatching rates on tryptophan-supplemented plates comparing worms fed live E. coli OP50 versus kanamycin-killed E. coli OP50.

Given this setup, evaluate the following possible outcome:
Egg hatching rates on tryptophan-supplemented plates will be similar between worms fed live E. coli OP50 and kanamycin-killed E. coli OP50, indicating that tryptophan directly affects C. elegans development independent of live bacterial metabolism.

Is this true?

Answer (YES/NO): NO